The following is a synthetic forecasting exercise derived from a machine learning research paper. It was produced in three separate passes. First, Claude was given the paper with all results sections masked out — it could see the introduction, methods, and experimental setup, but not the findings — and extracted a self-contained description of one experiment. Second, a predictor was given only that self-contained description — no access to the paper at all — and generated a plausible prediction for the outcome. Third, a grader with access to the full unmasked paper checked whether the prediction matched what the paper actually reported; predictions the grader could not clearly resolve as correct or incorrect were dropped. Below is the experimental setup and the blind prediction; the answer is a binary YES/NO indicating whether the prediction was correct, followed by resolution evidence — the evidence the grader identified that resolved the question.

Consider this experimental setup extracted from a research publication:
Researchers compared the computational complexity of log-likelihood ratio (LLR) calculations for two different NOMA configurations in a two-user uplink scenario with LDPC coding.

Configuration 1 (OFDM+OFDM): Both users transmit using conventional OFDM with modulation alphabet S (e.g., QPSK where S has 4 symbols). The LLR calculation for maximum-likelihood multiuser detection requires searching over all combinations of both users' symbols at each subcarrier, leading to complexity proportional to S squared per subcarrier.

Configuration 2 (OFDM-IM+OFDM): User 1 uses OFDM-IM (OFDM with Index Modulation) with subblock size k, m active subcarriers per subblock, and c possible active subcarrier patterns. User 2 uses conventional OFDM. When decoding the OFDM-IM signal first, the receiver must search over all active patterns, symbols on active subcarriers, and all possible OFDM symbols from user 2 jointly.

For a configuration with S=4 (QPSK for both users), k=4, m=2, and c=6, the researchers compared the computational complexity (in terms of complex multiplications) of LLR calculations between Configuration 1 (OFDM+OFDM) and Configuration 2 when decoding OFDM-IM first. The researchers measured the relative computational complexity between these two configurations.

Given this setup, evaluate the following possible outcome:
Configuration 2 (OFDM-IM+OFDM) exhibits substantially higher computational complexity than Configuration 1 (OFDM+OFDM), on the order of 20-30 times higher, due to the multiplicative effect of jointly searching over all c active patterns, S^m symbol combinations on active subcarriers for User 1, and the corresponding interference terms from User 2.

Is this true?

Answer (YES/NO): NO